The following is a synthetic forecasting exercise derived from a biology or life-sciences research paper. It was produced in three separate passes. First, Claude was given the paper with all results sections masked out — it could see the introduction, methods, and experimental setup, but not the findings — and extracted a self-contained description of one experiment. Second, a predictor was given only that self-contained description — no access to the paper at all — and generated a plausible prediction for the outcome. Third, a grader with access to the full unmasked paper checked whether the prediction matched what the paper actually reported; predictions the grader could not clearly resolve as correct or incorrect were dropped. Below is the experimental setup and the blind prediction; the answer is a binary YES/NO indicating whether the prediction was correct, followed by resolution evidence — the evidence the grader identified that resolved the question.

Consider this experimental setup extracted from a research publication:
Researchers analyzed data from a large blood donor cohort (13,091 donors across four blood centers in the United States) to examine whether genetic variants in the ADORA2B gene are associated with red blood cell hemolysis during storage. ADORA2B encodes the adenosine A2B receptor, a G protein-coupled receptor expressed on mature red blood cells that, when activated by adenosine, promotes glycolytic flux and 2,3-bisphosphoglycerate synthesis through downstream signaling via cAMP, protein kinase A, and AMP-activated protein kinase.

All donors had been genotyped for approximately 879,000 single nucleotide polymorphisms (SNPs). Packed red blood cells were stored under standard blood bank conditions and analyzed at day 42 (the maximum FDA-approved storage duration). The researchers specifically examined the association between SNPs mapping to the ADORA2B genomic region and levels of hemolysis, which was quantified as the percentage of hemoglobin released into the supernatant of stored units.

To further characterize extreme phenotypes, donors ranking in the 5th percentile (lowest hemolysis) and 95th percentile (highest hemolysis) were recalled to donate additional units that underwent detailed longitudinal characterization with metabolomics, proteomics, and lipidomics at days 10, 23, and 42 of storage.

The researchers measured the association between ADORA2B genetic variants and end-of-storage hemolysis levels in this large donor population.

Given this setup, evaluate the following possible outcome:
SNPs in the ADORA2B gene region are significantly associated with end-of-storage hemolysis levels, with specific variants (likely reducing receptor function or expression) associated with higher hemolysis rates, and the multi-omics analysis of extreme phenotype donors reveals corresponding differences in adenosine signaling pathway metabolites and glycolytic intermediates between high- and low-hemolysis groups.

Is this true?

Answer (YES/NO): NO